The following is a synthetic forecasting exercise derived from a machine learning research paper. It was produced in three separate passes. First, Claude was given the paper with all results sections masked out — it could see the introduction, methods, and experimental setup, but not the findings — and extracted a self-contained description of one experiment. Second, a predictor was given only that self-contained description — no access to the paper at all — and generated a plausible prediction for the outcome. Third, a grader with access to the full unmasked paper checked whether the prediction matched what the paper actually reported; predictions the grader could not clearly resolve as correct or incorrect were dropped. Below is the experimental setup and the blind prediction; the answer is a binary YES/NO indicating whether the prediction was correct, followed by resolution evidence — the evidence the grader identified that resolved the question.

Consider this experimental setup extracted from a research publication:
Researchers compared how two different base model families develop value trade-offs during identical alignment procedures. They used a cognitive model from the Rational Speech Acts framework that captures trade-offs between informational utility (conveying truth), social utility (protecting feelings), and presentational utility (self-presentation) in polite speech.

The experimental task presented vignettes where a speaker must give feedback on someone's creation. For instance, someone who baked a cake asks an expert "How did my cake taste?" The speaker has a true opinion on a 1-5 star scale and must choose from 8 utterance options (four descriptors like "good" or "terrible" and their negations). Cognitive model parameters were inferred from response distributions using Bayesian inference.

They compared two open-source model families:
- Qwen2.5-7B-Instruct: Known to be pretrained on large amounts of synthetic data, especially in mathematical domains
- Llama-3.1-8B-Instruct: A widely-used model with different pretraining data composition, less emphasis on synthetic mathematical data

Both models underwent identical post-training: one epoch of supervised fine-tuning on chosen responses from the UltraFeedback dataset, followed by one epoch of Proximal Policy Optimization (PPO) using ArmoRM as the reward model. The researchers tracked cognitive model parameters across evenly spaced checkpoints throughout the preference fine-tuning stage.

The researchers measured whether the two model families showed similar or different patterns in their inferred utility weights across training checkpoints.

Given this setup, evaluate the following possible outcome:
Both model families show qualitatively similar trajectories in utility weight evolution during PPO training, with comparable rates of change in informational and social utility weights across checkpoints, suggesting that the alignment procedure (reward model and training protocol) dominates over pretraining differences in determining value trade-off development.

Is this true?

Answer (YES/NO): NO